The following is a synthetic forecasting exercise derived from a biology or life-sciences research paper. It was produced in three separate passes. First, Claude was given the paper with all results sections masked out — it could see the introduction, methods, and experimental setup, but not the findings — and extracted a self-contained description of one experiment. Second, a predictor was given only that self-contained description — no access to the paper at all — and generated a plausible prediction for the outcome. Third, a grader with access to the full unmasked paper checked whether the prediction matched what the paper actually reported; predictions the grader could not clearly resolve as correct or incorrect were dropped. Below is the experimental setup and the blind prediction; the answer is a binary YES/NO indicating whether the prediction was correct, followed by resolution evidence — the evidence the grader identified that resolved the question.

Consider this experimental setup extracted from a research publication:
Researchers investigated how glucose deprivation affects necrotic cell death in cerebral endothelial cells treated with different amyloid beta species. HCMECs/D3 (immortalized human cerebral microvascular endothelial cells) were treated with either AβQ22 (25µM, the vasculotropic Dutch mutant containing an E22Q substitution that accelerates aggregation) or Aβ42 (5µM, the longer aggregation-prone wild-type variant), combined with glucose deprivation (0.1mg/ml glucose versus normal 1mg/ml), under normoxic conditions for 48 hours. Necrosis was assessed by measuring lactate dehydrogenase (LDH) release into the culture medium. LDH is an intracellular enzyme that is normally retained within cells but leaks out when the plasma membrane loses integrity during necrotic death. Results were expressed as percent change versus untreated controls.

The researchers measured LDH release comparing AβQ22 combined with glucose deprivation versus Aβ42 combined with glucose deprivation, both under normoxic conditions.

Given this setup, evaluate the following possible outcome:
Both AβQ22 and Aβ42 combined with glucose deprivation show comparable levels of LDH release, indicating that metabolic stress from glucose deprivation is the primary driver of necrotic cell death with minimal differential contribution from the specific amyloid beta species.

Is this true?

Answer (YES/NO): NO